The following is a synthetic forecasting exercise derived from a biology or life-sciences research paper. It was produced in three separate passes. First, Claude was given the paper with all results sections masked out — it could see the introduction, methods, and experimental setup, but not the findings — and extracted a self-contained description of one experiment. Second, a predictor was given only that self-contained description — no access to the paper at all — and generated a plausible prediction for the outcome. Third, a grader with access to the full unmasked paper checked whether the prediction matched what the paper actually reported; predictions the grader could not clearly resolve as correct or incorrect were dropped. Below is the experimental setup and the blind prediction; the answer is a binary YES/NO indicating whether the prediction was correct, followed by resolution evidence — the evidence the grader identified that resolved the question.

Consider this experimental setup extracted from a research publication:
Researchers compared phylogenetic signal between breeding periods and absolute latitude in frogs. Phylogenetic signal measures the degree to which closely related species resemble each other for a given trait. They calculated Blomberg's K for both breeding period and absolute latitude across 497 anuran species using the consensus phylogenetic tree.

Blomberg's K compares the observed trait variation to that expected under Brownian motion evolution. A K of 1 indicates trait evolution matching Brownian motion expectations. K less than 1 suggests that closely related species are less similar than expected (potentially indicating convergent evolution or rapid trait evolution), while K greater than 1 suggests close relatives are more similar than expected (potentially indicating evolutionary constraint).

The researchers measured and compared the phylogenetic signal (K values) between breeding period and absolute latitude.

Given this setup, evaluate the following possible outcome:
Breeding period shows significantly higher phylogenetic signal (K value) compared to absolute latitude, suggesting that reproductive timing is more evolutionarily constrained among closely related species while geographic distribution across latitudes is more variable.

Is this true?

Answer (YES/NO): NO